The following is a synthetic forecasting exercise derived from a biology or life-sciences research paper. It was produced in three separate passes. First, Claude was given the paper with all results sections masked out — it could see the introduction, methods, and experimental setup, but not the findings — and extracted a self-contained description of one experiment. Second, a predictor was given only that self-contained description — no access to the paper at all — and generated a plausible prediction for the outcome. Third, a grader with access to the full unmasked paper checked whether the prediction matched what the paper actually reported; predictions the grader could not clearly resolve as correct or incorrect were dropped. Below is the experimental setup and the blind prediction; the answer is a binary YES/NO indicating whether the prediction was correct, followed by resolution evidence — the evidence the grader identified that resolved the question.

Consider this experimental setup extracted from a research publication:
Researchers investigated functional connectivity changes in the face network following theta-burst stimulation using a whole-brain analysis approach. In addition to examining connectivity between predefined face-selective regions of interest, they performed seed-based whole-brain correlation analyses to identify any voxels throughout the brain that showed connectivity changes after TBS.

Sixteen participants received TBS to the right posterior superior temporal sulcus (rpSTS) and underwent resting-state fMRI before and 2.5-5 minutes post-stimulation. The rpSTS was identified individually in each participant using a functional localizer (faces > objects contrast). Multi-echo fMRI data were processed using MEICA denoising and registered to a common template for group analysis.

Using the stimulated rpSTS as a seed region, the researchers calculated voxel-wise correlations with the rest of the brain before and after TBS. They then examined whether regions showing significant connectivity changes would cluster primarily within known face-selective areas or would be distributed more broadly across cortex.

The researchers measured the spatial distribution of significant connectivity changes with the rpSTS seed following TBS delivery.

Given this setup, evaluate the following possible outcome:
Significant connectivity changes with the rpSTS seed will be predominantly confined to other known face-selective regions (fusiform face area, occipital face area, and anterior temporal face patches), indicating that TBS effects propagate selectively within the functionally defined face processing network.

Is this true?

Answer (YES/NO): YES